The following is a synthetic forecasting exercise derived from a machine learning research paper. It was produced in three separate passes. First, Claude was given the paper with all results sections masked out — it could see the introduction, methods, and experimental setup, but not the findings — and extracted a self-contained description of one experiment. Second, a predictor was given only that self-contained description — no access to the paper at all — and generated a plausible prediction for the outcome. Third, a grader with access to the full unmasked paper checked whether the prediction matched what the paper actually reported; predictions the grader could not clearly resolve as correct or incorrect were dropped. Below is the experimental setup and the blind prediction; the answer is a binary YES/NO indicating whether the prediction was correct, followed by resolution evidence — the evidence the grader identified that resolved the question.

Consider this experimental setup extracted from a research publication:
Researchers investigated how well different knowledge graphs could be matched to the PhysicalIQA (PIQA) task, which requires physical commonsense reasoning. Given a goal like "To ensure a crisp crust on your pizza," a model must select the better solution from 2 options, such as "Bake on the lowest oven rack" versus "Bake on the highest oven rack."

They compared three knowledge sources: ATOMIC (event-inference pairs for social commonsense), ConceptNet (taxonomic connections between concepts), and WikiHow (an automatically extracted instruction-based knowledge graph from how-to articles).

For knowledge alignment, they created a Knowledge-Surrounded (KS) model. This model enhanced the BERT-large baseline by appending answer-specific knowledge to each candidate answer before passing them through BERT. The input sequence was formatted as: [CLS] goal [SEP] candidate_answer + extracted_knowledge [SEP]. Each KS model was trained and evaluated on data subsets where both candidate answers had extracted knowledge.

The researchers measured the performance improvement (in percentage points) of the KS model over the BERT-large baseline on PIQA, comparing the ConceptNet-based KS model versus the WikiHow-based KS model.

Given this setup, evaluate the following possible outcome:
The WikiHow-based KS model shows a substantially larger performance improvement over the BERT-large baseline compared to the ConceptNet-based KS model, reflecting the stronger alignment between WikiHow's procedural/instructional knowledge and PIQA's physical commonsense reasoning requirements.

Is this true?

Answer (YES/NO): NO